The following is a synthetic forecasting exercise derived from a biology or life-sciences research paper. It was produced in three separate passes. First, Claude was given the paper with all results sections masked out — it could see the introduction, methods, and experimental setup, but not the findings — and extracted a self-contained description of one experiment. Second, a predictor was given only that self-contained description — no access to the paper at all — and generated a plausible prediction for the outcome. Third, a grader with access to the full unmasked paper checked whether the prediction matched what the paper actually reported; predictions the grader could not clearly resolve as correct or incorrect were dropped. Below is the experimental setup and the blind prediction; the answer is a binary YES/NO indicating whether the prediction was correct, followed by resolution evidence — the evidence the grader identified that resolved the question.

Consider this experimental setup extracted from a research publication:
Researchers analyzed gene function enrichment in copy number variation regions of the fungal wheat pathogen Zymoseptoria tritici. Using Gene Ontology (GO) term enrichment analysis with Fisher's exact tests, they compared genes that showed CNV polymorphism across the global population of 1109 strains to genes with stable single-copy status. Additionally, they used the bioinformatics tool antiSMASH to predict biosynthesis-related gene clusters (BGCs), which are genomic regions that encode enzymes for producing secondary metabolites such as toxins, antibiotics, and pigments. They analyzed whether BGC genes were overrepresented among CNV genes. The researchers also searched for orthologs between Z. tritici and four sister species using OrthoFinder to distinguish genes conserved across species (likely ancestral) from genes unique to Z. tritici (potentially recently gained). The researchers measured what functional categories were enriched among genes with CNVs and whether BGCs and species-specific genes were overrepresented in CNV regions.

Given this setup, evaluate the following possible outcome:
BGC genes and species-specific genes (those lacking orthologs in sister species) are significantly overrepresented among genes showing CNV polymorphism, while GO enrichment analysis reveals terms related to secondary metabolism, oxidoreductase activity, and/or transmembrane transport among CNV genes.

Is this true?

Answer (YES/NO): NO